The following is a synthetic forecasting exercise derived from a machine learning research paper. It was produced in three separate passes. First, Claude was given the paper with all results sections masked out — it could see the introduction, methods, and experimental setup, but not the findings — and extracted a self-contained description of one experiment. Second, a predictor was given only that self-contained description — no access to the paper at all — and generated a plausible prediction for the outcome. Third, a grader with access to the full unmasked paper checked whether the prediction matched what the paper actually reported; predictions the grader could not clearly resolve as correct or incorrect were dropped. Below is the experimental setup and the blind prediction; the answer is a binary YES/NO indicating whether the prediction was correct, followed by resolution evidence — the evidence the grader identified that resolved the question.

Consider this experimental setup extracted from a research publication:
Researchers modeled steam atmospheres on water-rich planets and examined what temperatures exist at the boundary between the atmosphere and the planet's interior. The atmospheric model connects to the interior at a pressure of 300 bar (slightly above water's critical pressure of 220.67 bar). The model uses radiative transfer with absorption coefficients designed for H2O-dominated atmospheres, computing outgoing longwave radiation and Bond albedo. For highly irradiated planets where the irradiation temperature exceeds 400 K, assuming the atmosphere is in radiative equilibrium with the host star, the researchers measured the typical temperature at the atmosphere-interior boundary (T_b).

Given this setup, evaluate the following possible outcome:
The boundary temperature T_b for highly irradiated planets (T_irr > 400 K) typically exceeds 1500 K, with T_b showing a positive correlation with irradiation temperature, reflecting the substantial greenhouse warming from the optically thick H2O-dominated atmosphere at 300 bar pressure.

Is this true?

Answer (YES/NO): YES